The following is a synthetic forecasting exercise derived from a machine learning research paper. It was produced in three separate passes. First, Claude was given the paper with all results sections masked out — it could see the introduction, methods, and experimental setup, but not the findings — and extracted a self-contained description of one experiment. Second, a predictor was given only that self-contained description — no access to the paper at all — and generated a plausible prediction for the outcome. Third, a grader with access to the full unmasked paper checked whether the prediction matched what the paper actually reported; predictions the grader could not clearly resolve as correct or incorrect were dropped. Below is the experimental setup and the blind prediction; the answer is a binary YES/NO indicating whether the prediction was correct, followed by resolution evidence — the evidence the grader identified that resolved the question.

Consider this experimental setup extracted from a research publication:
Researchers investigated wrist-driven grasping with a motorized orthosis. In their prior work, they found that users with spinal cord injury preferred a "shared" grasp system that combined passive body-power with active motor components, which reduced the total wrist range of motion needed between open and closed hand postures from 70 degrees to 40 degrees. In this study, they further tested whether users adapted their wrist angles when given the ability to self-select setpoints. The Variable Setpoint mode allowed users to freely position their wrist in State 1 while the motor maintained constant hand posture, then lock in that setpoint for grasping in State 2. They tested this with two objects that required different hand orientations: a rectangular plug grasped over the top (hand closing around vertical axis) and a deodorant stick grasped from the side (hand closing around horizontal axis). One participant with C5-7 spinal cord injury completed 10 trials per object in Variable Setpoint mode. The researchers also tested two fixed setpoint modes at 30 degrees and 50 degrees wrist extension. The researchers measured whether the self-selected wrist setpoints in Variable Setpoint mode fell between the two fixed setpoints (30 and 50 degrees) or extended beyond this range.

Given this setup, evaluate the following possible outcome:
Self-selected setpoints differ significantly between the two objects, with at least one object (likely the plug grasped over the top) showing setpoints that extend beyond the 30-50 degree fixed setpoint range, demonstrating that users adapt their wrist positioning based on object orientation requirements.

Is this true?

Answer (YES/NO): YES